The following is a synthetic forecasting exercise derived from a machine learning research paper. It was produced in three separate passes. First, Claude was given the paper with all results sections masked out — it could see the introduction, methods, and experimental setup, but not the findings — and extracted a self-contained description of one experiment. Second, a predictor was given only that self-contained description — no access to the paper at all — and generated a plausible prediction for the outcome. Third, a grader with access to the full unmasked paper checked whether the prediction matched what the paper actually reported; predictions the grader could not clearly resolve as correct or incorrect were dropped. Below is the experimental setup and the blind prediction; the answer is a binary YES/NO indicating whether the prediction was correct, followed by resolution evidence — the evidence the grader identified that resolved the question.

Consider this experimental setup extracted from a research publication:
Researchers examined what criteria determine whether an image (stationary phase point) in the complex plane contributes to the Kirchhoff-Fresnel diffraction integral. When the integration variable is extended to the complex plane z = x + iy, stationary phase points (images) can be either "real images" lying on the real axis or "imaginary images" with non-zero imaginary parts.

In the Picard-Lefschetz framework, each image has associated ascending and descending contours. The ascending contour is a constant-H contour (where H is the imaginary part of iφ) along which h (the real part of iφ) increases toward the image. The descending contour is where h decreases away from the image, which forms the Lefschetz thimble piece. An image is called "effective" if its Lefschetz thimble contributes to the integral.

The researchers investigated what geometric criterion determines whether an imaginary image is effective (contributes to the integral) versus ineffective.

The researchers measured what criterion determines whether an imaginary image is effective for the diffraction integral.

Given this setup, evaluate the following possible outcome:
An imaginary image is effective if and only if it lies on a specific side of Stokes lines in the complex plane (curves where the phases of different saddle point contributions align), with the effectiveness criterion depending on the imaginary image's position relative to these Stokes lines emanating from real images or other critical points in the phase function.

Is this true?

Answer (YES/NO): NO